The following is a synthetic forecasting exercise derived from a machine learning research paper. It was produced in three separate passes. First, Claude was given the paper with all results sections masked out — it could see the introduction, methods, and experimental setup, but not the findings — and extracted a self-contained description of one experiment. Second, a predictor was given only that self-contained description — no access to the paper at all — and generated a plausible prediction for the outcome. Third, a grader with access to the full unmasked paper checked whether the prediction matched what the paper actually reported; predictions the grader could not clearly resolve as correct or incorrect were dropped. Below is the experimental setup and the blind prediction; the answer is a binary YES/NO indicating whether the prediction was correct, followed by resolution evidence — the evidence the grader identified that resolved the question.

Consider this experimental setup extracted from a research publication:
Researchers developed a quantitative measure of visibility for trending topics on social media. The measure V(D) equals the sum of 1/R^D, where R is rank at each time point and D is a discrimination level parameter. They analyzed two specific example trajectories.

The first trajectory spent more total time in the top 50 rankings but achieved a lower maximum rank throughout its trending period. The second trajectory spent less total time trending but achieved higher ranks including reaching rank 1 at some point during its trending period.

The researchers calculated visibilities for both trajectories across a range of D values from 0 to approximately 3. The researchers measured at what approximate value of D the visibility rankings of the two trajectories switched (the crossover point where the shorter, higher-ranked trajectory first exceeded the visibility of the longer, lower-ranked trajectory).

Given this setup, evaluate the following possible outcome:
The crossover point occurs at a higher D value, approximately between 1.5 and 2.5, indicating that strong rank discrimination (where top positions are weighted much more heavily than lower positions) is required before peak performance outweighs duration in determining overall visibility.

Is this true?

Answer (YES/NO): NO